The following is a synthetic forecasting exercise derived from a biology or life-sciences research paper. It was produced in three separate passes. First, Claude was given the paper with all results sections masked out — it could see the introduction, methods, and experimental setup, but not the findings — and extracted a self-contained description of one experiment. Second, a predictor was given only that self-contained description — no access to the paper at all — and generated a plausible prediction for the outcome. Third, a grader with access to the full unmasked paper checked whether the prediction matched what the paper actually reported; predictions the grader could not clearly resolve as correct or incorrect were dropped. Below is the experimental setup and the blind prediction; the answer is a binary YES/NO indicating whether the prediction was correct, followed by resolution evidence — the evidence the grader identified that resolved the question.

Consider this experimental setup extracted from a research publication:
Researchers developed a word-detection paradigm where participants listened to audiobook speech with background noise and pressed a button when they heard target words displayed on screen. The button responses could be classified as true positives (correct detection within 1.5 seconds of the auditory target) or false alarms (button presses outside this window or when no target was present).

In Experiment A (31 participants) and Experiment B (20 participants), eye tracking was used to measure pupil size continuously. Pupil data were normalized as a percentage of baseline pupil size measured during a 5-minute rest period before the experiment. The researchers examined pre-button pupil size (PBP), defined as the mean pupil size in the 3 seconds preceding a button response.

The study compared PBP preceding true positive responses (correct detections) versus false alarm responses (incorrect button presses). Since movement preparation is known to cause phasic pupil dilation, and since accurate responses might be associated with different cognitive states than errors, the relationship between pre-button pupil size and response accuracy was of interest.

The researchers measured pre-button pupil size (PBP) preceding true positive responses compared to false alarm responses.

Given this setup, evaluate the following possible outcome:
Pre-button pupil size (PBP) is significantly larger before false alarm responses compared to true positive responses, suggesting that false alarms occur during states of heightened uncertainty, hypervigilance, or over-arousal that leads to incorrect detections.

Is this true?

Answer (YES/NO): YES